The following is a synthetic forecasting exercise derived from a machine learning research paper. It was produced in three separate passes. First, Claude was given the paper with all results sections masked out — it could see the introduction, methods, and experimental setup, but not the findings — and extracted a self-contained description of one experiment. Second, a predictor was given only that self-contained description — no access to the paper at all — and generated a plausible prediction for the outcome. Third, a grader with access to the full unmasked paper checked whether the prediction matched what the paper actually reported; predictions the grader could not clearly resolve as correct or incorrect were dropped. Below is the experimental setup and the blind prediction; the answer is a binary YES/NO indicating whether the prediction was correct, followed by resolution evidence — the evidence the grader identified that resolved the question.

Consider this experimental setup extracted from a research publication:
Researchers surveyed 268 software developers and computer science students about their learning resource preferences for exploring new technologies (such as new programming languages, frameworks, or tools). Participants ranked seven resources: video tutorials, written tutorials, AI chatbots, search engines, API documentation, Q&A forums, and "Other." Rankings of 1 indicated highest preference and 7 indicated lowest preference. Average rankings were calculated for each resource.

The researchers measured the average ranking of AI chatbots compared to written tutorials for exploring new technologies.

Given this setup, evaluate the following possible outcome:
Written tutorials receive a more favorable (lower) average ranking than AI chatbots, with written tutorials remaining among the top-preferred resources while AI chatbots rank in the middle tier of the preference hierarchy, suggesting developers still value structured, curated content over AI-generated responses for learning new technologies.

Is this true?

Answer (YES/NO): YES